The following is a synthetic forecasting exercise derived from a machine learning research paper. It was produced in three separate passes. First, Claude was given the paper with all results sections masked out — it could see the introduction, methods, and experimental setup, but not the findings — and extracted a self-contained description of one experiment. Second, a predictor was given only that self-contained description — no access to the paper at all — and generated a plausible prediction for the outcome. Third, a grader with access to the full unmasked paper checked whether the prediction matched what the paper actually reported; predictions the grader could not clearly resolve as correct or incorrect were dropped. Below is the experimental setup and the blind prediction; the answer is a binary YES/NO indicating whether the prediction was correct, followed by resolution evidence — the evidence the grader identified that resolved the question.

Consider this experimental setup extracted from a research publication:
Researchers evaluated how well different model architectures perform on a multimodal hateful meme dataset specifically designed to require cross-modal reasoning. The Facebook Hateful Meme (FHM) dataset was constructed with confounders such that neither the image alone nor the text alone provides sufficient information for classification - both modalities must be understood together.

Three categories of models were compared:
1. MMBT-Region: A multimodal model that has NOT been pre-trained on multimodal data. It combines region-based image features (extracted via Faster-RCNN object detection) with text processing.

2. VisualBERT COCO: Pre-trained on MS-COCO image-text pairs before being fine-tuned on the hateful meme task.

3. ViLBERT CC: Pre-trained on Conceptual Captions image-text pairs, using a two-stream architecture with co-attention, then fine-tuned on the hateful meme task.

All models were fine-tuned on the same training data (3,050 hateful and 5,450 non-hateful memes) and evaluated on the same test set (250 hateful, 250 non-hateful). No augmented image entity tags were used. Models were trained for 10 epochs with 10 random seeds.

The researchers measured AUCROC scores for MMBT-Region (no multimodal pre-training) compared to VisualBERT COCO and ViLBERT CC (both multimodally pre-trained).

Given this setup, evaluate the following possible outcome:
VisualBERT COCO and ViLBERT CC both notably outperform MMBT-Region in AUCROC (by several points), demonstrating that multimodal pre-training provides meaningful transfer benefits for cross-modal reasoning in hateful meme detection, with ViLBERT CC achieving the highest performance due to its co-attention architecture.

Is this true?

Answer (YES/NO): NO